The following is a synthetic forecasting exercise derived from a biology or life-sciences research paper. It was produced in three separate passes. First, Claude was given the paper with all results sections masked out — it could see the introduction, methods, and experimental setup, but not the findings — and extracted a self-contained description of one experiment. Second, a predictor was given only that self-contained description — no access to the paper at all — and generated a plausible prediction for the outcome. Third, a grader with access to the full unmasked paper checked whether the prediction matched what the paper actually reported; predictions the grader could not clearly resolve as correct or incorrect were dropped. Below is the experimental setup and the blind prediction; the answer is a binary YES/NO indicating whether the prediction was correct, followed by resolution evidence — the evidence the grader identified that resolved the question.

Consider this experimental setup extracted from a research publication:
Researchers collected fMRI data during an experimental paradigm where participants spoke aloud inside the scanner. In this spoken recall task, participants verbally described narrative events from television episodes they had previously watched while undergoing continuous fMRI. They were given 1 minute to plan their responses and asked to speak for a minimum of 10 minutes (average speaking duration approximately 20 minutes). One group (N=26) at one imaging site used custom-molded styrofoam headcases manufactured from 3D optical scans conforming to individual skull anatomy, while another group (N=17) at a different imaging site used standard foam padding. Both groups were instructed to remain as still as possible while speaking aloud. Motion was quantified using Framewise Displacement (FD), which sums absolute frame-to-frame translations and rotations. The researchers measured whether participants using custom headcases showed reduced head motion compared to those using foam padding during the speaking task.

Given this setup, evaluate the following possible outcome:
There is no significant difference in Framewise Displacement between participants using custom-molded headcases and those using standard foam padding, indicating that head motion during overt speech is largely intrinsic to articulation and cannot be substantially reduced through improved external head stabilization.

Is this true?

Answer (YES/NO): NO